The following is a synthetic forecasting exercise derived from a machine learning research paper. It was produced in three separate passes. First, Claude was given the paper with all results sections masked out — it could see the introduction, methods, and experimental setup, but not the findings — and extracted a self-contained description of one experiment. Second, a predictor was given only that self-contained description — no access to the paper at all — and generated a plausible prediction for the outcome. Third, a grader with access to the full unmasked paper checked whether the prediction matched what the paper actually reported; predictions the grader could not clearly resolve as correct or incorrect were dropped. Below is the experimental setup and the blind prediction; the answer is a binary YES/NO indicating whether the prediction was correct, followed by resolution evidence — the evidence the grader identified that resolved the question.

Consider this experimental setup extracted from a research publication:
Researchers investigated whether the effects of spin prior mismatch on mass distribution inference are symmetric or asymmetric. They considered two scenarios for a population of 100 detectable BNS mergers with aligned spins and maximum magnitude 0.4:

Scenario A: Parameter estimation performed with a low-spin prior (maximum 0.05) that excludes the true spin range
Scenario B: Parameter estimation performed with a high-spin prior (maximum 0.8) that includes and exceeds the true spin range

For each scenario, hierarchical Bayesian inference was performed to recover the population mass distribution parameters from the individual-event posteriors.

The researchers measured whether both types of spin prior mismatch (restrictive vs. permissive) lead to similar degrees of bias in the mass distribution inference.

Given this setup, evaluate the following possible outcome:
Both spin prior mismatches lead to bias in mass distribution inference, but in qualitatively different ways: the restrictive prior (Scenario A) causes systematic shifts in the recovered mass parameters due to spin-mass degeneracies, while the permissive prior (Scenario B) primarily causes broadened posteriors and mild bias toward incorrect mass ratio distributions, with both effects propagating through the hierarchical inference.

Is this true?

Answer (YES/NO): NO